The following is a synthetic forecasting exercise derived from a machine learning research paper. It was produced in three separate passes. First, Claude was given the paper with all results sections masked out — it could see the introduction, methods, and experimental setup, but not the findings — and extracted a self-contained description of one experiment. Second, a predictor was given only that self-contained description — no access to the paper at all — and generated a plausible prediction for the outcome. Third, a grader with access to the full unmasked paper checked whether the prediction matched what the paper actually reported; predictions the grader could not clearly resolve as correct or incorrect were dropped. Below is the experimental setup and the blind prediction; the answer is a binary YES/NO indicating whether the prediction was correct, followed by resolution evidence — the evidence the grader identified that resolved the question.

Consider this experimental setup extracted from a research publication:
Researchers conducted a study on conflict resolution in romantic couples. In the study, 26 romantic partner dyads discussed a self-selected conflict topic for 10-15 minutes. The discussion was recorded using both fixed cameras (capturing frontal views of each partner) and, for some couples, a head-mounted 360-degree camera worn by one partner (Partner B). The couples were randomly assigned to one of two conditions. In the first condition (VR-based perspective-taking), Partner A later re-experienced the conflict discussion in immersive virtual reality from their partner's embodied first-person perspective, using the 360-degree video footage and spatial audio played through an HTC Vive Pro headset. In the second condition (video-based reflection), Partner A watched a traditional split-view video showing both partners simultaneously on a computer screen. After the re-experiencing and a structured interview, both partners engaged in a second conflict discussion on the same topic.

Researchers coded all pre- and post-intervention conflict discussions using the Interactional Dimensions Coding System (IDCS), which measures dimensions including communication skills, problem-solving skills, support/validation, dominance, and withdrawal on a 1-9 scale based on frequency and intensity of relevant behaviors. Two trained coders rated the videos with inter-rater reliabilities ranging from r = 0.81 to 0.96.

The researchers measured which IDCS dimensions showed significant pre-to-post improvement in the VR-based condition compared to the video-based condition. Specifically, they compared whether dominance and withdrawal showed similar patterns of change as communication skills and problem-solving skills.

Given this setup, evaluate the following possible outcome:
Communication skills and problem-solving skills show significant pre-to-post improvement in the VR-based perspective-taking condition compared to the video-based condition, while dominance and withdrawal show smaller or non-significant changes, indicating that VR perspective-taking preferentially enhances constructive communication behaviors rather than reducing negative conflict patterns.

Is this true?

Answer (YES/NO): NO